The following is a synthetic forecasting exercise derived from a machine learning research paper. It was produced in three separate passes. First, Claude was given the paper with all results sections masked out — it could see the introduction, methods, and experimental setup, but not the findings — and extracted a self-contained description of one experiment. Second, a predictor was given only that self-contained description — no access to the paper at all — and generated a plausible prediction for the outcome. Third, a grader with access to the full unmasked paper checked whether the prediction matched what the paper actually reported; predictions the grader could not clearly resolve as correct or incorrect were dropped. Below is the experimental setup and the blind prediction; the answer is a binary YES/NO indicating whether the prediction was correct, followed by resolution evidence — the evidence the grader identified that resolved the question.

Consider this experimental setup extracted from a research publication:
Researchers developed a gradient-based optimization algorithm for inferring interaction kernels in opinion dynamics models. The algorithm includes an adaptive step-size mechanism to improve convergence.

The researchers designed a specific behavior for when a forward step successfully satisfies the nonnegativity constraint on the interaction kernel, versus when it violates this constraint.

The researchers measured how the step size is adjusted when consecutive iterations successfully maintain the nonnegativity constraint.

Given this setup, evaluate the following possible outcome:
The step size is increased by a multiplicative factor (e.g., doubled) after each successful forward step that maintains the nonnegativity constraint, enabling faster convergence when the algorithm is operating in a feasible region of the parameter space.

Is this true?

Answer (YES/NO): YES